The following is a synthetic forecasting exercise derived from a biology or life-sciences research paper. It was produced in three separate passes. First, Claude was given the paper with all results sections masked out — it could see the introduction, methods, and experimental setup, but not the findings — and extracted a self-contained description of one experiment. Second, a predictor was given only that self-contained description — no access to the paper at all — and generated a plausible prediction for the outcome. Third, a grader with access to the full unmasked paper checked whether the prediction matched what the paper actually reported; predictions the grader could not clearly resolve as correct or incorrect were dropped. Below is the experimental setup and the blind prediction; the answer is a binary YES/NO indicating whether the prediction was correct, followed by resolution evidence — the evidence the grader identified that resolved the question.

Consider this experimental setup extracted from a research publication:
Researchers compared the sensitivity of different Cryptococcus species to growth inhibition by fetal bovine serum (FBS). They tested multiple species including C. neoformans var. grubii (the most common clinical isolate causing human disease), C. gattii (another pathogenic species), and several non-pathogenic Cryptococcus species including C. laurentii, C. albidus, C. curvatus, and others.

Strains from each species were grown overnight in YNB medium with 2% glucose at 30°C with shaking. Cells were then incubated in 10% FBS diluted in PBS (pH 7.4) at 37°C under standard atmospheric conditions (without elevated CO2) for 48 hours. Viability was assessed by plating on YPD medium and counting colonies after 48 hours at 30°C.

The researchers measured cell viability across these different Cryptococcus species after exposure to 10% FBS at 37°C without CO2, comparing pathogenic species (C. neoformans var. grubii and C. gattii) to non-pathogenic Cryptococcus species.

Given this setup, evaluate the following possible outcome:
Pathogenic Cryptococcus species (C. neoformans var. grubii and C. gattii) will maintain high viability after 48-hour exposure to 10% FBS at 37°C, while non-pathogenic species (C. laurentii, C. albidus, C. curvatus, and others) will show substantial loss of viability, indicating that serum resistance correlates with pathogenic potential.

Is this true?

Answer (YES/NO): NO